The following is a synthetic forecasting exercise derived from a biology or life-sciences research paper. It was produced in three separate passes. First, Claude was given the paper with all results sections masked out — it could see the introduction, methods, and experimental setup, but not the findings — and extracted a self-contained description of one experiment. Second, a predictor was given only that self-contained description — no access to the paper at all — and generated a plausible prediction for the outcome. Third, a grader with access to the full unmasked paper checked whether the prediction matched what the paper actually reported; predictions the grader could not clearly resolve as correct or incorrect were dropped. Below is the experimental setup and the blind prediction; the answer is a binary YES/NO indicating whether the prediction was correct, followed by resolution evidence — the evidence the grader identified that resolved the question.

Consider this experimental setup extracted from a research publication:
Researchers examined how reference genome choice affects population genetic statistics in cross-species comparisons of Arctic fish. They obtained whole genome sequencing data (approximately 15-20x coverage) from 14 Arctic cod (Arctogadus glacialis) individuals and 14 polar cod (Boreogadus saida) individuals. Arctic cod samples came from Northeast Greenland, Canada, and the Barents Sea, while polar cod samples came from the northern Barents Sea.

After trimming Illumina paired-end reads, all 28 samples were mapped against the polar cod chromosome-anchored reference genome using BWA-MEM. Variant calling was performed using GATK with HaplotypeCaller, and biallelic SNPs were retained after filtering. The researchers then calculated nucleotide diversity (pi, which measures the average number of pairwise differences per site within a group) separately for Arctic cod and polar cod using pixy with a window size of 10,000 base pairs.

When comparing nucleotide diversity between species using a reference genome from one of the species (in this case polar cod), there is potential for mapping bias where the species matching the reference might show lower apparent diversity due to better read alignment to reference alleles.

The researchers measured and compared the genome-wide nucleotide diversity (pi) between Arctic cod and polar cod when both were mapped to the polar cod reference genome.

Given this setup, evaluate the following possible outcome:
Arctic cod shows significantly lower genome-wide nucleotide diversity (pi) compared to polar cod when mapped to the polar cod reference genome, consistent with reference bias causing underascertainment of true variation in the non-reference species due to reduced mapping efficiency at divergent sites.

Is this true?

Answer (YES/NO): NO